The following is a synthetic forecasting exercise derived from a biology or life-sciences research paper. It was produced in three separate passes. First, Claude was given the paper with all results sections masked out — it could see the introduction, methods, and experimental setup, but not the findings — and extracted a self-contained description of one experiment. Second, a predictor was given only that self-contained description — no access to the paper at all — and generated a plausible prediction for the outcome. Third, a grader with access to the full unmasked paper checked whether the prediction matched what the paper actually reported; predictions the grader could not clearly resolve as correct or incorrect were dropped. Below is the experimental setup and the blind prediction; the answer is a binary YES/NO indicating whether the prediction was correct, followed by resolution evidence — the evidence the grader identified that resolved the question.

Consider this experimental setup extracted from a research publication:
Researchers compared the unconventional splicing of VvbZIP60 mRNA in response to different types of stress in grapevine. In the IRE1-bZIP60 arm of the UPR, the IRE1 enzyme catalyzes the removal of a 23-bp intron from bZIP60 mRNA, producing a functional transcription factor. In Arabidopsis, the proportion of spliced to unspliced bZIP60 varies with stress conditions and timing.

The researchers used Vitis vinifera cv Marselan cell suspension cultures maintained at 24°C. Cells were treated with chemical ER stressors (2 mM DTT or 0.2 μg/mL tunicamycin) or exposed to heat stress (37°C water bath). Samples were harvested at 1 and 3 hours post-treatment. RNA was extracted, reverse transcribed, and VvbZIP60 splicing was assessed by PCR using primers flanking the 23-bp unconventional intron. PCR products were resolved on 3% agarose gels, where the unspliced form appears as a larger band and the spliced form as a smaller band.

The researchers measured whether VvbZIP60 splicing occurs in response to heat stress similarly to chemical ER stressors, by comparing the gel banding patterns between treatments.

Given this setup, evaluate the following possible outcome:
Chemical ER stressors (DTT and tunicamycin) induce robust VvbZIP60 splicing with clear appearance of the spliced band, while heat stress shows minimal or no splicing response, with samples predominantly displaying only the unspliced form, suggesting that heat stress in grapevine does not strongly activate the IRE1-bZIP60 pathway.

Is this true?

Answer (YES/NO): NO